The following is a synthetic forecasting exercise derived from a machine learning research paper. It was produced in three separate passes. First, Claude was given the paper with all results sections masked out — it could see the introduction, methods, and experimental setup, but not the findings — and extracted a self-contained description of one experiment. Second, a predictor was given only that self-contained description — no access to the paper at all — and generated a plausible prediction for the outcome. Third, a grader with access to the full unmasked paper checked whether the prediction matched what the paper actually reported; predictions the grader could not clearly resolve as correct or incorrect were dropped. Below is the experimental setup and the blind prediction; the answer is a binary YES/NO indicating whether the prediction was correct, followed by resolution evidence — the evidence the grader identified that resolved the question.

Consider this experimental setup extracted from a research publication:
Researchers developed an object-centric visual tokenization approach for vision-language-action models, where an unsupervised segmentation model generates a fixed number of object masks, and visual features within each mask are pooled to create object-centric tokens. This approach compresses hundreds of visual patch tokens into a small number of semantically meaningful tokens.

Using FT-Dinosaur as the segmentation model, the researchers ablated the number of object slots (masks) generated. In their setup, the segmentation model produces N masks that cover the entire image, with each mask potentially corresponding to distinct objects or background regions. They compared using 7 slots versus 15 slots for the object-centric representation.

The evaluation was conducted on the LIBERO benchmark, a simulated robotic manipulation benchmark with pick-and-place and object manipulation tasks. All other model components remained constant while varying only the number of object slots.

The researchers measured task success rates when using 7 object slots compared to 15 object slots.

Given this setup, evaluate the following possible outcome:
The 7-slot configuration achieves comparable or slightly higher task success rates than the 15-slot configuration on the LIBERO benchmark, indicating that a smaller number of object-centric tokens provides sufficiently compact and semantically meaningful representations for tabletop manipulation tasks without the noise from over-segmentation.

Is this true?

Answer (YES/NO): NO